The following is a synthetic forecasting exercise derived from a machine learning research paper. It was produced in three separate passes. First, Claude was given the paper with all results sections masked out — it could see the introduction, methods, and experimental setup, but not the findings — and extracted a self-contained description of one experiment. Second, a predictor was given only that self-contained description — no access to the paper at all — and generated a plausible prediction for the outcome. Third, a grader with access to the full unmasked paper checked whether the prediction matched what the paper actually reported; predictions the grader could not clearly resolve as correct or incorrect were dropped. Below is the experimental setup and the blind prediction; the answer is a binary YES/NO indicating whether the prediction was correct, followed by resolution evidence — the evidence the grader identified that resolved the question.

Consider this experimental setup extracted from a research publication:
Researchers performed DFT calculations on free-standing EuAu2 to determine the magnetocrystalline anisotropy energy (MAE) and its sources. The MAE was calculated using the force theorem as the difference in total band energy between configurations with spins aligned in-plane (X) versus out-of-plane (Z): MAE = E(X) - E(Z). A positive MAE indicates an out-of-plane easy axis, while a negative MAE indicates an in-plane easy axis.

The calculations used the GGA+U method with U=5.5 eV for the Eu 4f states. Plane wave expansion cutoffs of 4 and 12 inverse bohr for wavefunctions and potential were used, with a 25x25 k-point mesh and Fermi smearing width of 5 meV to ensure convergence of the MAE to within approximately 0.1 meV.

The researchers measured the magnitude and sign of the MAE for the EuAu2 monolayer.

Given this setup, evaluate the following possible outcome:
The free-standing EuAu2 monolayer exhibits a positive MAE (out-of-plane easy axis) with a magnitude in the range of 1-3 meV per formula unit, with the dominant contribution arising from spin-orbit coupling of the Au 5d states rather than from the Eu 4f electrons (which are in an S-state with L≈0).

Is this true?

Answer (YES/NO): NO